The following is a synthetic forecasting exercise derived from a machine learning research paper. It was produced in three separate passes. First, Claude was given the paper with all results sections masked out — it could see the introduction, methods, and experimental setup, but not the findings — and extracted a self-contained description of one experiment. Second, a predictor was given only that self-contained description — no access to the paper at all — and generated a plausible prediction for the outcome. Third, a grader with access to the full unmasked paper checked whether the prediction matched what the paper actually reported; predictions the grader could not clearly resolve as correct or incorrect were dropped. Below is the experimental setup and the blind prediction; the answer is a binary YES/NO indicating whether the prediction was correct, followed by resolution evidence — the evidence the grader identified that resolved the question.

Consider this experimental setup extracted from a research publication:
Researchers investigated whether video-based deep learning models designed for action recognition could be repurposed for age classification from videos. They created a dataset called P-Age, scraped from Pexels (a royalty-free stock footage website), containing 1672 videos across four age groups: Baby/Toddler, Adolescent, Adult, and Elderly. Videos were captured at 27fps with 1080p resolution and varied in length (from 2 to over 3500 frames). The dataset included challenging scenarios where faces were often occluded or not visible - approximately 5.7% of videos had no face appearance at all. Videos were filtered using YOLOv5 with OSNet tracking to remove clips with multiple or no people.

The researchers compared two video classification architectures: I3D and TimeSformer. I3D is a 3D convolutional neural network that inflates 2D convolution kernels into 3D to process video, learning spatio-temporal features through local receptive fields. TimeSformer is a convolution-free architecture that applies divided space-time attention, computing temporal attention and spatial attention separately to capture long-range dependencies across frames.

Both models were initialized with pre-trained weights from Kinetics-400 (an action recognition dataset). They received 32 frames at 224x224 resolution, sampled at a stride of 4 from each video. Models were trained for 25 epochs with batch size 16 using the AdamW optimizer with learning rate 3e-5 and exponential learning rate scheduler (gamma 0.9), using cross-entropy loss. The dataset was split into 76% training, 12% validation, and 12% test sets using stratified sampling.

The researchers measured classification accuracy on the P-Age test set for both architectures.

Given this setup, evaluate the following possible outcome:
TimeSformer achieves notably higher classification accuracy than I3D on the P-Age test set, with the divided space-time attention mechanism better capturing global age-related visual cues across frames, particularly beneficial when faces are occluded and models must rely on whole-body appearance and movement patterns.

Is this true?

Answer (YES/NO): YES